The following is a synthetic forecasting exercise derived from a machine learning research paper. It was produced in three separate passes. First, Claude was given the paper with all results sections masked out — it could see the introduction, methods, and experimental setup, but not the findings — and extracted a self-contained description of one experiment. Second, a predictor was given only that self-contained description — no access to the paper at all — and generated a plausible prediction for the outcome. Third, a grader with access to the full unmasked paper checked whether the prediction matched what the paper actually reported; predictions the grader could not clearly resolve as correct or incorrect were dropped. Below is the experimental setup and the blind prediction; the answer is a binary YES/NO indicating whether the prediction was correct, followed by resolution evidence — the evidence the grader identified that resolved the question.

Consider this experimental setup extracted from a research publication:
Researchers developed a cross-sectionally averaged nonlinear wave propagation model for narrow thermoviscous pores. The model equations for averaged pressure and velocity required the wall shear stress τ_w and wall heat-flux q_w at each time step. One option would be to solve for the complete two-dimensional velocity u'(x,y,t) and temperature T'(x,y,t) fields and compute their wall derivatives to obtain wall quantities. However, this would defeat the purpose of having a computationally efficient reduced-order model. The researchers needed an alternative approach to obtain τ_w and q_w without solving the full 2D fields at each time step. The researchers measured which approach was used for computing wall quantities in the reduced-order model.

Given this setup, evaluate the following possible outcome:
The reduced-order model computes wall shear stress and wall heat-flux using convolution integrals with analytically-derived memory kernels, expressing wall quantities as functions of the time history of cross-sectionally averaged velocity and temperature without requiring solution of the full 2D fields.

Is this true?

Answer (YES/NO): NO